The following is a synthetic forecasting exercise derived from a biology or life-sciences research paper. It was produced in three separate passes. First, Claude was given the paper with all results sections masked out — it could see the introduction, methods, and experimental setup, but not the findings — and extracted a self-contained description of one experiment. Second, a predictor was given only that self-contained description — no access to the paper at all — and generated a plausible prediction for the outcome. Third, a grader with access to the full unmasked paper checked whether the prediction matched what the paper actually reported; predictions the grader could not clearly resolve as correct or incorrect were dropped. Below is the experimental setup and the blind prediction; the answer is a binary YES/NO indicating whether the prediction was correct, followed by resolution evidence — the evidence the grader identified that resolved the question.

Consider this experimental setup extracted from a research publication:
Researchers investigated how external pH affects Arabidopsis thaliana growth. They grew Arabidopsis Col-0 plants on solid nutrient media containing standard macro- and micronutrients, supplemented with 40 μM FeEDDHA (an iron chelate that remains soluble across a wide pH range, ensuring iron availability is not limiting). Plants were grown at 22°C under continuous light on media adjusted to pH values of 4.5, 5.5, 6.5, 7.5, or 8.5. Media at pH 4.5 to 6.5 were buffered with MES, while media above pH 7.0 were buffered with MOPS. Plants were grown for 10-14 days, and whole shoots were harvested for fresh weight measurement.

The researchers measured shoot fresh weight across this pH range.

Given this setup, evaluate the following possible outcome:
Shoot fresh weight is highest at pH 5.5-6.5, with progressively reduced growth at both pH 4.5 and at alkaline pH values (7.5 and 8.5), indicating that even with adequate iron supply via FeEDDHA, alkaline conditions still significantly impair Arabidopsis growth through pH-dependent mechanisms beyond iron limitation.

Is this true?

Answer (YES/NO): YES